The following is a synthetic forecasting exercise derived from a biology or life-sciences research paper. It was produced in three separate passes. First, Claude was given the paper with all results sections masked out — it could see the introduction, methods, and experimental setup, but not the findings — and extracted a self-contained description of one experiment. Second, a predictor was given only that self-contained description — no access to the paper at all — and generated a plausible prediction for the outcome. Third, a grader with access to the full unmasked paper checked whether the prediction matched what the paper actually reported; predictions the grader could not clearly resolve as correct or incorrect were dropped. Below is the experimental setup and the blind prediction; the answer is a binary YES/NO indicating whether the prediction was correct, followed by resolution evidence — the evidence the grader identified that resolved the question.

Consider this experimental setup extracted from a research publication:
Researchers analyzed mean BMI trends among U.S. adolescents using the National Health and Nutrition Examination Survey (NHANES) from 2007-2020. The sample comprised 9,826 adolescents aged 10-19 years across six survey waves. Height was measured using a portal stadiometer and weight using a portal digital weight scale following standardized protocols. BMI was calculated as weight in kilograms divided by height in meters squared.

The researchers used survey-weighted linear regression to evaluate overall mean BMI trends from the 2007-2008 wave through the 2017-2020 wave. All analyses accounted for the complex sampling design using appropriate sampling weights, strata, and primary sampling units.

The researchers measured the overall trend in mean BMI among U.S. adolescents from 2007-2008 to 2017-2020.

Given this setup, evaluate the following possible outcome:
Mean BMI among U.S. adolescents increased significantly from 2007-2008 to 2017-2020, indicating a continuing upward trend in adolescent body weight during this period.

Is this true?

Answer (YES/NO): NO